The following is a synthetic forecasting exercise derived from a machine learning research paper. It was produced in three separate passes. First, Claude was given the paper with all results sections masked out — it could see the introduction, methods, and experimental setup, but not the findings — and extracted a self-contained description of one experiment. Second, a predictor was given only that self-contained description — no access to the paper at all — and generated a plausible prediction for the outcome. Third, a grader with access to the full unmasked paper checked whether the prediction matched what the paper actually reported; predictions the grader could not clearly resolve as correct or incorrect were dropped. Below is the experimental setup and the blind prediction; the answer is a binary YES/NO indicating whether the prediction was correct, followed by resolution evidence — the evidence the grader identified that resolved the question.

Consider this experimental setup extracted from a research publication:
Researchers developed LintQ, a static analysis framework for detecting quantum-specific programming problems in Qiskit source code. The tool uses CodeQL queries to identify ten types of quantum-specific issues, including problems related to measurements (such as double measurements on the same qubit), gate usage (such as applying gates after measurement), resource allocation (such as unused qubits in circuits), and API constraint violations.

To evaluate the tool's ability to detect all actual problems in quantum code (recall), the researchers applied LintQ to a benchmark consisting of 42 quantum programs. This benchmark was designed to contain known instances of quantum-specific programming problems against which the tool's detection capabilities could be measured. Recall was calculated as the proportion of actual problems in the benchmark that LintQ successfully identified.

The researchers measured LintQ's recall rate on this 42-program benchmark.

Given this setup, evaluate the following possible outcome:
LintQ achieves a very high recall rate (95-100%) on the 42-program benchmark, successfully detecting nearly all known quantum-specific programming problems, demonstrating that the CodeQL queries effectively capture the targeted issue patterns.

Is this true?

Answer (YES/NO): NO